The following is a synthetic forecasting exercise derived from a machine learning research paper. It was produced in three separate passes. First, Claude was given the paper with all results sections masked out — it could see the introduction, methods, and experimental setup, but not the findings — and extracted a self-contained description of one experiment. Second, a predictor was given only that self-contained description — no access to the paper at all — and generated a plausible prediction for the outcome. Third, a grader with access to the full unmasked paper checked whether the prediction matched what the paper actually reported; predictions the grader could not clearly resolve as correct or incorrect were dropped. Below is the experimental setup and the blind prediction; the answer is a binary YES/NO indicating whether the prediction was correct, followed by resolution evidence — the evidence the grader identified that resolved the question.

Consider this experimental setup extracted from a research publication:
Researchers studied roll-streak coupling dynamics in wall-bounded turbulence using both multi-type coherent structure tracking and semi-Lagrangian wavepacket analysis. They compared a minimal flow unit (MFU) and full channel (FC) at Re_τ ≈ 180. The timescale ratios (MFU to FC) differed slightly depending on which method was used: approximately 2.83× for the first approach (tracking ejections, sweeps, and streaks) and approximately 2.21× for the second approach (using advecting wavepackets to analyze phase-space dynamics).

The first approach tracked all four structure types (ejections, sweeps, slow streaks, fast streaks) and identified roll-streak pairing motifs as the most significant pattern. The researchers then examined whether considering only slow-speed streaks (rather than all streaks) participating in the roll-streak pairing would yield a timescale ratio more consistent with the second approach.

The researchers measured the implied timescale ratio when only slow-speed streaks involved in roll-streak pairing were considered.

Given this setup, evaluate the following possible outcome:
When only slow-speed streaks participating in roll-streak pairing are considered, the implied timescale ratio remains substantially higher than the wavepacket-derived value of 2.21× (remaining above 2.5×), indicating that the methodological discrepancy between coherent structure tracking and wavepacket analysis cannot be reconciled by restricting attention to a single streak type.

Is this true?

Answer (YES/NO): NO